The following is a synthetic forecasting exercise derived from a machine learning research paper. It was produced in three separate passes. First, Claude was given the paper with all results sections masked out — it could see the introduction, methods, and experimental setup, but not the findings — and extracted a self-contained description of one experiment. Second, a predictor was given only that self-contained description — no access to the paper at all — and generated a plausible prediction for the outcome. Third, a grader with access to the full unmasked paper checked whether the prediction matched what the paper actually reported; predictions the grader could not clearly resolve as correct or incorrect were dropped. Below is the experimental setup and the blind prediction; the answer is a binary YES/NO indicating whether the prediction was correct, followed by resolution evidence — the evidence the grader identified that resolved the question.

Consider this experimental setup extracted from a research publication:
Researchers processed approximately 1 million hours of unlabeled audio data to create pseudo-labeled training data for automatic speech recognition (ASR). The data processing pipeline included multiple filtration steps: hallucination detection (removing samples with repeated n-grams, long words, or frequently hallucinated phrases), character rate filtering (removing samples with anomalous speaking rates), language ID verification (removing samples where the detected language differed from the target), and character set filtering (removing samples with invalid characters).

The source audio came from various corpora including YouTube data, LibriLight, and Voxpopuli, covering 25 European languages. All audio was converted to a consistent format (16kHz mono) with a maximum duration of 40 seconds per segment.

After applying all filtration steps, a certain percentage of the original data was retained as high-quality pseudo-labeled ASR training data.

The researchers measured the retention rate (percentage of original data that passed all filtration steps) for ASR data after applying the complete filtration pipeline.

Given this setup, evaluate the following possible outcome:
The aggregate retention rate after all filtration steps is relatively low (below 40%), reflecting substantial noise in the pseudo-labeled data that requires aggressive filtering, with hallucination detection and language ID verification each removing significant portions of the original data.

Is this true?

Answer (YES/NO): NO